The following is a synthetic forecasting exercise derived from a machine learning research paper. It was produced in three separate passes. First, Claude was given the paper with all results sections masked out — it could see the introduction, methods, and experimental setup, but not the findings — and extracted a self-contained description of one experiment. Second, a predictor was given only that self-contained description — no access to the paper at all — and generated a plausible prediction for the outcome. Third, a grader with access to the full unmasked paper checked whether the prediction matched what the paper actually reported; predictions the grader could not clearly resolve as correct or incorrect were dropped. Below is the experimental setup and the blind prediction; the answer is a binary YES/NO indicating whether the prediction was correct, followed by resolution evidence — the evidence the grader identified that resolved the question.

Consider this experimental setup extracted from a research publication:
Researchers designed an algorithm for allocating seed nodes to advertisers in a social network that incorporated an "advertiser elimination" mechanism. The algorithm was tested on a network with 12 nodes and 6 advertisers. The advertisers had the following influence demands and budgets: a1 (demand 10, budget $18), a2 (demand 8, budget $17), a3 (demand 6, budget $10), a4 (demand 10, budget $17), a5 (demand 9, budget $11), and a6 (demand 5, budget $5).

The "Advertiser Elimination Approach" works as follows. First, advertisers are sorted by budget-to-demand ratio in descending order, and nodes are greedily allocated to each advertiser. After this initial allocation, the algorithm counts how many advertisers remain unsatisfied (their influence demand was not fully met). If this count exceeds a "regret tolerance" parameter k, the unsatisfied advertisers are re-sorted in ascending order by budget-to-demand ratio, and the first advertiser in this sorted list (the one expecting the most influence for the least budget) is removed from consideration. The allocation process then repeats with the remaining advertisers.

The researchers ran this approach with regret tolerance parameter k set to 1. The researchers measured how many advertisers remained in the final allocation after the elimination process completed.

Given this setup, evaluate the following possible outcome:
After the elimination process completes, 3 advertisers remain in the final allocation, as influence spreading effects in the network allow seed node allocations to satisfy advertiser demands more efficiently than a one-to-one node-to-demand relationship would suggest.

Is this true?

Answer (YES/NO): NO